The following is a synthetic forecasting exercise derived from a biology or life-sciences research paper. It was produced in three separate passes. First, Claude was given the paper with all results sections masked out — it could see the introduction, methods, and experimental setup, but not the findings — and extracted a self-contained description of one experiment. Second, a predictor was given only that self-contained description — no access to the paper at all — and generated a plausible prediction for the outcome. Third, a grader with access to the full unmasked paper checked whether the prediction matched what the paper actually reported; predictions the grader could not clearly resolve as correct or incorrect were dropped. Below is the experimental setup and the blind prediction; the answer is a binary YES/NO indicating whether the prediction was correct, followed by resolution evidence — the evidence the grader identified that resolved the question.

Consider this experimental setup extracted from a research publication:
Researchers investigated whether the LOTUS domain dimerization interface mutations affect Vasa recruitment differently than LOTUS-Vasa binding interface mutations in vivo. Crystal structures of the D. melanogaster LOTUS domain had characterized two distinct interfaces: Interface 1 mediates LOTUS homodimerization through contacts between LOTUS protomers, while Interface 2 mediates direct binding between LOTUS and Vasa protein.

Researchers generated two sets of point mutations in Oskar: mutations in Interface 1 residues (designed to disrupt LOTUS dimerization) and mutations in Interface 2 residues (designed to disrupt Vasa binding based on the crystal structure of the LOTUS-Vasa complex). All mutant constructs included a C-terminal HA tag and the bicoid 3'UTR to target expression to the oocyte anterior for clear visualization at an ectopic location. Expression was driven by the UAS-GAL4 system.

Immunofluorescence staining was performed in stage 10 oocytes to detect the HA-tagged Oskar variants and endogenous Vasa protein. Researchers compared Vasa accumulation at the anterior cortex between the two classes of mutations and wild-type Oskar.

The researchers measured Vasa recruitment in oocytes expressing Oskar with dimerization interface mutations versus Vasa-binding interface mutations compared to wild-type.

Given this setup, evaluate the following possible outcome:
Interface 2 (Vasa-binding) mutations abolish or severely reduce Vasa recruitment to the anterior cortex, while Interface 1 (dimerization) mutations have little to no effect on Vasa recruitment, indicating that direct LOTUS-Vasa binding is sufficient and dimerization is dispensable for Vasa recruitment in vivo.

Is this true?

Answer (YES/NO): NO